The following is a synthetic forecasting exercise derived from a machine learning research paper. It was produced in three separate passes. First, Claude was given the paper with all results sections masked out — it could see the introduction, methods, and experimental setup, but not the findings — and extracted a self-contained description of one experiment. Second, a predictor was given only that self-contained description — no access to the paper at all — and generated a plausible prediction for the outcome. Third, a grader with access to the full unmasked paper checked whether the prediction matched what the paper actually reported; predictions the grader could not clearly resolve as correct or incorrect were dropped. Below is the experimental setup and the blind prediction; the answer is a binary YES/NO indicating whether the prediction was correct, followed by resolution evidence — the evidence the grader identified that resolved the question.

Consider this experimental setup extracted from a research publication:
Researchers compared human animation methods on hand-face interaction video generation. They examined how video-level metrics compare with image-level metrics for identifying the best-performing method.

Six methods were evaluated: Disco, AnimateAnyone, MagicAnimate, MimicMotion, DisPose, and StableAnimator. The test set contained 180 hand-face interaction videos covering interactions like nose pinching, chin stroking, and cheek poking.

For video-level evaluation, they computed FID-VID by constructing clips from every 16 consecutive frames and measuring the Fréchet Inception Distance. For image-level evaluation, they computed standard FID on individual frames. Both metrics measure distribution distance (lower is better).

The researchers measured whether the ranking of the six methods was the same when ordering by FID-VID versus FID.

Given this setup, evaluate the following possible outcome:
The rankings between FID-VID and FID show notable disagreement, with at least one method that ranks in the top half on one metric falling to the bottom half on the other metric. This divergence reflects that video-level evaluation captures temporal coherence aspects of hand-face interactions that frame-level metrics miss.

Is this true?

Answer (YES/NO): NO